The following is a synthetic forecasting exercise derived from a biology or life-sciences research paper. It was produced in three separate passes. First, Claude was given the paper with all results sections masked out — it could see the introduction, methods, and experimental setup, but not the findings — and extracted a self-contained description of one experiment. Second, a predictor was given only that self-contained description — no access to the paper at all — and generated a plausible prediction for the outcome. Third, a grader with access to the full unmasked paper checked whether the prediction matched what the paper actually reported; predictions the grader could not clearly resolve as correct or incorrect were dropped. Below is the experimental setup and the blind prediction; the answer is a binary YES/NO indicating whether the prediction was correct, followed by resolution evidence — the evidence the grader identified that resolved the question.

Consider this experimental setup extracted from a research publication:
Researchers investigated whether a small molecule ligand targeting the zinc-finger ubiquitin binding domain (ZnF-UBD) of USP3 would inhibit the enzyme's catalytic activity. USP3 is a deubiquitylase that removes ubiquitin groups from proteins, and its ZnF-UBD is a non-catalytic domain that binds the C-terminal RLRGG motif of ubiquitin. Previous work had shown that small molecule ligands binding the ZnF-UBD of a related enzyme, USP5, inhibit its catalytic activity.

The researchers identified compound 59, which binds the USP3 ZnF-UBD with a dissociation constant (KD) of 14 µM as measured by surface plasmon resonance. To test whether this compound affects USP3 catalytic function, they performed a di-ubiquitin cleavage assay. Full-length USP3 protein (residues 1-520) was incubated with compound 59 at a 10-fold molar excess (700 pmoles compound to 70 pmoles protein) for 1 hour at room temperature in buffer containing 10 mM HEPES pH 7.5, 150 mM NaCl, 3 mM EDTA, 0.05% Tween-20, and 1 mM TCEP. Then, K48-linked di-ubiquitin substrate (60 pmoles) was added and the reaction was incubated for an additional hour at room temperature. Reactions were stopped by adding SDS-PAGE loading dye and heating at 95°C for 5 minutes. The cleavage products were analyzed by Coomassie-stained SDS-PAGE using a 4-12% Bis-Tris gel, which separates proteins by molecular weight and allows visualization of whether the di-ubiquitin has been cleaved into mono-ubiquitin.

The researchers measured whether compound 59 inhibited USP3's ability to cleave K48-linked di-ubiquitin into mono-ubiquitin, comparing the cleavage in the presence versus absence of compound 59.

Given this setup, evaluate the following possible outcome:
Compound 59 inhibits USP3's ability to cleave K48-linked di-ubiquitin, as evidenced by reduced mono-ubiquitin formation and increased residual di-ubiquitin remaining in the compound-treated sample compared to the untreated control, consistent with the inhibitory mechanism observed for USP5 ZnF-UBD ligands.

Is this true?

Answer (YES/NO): NO